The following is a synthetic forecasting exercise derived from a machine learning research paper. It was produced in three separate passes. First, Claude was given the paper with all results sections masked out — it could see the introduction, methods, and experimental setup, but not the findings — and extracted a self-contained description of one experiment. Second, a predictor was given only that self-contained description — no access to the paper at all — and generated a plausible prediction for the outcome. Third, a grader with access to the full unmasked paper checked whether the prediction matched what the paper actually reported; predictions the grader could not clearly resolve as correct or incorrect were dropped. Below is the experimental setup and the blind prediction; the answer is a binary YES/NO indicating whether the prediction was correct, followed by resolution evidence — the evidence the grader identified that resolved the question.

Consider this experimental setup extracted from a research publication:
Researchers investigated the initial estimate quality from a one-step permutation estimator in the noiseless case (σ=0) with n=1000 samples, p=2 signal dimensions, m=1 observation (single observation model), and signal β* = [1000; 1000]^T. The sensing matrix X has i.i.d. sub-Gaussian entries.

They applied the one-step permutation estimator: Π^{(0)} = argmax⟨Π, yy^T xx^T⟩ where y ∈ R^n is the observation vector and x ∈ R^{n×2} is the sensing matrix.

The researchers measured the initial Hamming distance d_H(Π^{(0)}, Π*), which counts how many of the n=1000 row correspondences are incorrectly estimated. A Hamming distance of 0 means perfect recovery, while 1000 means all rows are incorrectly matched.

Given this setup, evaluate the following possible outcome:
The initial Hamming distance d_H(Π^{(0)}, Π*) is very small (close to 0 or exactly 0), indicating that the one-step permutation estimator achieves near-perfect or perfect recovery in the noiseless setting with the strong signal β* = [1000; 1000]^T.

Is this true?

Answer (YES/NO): NO